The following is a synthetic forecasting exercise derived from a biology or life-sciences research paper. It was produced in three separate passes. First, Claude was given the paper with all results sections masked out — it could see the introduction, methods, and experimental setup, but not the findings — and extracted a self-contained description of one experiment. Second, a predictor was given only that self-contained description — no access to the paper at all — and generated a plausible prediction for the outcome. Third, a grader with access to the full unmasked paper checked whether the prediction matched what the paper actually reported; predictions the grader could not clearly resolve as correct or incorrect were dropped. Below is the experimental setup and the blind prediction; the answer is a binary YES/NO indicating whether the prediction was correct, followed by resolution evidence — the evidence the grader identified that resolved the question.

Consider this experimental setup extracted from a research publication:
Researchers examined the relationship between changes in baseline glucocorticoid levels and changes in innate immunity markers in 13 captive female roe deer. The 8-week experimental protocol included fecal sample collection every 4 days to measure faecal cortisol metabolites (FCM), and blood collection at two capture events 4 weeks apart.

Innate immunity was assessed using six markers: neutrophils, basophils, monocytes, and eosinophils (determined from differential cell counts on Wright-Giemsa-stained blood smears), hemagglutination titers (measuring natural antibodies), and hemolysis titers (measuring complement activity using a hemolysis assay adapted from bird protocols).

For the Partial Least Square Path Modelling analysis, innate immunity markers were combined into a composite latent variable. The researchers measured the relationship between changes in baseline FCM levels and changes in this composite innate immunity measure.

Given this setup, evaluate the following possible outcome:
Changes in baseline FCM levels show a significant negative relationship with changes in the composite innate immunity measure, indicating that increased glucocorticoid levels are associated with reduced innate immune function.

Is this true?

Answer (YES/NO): NO